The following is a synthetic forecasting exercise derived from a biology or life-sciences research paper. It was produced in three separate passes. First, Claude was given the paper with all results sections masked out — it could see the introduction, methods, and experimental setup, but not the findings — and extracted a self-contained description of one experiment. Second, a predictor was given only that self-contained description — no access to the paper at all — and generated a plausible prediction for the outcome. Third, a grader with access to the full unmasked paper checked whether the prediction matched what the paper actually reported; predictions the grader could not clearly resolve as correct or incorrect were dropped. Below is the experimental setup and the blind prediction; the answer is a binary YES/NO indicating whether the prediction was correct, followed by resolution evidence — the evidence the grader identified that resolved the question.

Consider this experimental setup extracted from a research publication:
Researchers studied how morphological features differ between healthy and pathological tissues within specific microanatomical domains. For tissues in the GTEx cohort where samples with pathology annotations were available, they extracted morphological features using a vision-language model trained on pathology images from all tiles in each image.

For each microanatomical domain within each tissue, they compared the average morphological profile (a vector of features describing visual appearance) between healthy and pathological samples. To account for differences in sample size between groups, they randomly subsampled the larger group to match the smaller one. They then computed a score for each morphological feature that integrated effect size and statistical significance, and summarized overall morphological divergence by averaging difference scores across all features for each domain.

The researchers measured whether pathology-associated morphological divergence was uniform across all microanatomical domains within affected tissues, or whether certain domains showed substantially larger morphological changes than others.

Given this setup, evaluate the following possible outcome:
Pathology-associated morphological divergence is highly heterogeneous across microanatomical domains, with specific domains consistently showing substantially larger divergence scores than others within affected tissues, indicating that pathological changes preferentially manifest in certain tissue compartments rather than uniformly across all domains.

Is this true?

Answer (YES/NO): YES